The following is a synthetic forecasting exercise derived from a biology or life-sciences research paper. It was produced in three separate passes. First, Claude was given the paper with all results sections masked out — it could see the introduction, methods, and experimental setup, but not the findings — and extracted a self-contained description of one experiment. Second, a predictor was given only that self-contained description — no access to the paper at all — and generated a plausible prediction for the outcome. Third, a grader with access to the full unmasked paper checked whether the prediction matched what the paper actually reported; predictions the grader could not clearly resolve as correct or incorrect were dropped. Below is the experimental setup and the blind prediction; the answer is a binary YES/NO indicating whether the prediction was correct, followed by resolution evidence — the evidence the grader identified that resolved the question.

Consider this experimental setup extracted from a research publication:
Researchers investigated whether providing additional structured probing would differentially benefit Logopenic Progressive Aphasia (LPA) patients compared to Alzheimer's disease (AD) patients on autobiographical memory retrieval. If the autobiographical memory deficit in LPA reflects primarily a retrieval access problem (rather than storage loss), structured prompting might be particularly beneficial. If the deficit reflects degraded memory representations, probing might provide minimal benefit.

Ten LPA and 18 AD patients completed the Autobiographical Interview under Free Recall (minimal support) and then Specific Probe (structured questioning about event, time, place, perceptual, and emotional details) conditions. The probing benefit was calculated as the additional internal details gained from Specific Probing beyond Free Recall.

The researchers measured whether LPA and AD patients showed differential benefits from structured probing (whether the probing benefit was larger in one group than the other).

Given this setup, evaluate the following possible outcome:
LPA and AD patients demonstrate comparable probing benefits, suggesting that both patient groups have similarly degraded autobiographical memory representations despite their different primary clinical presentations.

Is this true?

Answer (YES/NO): YES